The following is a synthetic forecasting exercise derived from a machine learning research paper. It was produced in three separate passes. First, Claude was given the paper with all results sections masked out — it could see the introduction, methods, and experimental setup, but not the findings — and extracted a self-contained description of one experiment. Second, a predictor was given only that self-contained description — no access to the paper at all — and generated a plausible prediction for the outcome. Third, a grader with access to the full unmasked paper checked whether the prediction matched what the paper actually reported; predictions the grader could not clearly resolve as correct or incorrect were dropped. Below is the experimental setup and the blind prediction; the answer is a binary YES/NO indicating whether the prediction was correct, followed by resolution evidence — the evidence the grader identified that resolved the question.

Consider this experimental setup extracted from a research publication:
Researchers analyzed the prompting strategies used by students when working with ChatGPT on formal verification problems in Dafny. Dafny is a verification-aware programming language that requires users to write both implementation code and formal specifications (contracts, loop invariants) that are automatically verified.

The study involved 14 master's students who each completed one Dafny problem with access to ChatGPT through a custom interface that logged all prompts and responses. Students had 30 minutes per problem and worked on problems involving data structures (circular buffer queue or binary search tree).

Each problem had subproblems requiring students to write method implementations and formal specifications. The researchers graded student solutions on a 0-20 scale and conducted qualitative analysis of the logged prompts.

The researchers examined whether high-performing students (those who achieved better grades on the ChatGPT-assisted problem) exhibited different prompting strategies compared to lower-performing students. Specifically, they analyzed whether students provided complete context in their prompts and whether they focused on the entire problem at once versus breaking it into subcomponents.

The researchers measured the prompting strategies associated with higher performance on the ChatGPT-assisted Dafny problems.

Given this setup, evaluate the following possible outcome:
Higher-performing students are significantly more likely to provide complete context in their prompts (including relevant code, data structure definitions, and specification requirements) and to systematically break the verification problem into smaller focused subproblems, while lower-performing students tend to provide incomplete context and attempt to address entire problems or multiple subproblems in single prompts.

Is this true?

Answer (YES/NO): NO